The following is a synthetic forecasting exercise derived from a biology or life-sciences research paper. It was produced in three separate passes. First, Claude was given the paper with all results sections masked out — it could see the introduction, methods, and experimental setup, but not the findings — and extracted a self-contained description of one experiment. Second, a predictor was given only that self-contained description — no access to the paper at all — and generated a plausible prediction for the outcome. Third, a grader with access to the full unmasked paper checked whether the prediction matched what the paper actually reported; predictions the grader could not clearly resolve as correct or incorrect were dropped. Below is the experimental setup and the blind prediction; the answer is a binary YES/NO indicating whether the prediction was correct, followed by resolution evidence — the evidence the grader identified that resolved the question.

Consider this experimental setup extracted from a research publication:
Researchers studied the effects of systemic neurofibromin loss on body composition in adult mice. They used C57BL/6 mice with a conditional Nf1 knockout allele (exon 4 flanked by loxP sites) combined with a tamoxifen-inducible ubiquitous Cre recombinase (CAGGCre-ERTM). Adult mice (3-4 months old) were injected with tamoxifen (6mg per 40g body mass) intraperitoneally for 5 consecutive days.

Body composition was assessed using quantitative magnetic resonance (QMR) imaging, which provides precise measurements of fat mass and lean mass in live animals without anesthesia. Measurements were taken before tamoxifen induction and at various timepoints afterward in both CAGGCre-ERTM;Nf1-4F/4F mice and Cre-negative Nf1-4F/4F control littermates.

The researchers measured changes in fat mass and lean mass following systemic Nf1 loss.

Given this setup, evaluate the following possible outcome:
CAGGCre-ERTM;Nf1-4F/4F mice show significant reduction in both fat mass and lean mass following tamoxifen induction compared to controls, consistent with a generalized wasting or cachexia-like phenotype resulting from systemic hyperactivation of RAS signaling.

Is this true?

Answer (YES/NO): YES